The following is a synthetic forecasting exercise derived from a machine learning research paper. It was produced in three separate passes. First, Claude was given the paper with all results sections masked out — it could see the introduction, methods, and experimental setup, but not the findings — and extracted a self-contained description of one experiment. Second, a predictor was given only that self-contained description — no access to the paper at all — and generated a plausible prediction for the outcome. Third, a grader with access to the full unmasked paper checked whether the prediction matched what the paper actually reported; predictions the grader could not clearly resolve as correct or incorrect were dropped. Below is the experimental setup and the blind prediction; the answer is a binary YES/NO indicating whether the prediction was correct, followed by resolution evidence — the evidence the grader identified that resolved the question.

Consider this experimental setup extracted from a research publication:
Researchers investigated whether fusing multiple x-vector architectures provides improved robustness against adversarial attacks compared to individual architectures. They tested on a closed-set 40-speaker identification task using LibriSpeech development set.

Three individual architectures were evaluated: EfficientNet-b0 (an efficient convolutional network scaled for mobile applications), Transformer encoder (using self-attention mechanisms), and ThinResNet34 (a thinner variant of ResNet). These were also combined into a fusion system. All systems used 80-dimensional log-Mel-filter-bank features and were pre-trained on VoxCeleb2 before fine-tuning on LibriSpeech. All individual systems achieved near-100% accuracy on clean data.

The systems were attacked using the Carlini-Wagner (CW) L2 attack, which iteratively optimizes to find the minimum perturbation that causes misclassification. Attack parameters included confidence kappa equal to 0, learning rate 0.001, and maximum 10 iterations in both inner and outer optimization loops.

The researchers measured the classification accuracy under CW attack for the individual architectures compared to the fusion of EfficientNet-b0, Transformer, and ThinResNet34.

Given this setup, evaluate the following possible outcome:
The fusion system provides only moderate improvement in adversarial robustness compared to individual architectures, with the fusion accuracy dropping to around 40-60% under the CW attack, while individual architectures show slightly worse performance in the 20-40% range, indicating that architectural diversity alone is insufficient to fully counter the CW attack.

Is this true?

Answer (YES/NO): NO